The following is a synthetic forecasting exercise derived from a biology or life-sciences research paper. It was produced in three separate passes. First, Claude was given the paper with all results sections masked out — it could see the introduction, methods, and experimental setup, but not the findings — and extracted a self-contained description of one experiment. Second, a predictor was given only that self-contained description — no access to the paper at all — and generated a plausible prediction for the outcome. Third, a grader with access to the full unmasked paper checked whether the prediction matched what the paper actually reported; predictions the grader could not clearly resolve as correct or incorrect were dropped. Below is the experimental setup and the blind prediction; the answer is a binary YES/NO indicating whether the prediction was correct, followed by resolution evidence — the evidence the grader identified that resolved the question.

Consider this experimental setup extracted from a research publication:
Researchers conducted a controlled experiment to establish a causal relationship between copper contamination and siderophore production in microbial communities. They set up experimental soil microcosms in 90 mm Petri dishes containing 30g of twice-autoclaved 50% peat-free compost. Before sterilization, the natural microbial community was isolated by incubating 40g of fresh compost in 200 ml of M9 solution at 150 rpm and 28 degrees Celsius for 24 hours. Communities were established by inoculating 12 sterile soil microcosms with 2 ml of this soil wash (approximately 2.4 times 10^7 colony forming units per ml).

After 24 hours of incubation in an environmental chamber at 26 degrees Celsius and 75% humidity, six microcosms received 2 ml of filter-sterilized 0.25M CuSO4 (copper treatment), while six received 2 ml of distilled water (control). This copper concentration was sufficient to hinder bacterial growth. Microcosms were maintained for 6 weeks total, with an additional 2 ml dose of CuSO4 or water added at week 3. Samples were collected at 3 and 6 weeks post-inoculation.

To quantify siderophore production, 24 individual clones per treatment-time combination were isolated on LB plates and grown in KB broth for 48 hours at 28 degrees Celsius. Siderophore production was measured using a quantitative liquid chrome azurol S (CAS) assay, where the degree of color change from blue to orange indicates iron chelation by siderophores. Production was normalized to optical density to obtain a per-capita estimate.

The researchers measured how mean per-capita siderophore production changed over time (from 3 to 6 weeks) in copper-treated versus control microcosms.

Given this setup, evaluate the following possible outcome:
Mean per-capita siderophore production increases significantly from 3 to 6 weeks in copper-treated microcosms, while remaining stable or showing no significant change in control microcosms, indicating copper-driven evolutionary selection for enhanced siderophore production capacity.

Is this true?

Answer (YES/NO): NO